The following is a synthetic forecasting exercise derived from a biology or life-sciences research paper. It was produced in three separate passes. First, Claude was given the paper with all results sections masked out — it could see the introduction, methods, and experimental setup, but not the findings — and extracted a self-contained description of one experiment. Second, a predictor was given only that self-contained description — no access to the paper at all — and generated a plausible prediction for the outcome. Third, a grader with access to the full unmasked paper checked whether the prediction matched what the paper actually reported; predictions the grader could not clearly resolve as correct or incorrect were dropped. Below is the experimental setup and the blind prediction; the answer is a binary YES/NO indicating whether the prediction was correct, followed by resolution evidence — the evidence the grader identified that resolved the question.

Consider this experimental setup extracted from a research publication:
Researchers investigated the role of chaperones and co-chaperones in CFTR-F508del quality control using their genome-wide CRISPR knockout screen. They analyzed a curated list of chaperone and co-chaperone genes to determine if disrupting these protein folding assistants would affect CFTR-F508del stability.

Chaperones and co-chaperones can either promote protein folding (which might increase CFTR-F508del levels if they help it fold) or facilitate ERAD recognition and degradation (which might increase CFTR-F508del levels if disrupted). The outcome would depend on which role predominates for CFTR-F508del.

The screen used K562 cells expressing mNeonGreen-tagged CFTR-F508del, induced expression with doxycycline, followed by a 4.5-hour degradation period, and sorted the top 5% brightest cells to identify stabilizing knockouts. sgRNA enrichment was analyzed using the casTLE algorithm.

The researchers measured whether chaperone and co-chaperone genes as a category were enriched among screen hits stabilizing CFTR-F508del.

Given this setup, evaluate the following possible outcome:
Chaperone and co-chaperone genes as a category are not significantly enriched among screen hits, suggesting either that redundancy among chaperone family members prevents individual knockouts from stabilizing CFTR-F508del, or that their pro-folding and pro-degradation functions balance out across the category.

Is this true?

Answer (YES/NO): NO